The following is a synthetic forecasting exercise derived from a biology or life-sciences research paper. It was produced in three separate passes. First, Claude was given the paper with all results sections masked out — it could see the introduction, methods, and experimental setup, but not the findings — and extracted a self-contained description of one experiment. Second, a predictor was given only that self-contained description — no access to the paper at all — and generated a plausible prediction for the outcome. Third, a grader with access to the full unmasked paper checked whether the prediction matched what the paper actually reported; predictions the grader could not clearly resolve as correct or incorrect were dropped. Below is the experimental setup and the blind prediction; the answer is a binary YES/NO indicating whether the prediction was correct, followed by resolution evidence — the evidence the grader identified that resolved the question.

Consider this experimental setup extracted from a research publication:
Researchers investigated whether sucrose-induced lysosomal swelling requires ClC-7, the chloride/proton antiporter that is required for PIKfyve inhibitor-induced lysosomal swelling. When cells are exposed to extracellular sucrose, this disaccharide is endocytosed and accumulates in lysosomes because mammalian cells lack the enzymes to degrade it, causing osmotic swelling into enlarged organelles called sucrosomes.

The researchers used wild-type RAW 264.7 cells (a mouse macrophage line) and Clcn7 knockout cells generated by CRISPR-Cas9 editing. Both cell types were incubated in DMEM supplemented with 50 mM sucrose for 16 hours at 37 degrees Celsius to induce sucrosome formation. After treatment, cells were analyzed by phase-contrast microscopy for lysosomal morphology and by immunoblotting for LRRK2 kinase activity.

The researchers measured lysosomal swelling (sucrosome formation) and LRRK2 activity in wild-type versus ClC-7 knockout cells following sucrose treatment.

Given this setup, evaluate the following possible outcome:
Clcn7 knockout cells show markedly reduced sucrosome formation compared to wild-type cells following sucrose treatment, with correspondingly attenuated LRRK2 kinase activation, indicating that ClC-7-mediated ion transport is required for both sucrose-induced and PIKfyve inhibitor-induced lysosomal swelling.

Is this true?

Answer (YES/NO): NO